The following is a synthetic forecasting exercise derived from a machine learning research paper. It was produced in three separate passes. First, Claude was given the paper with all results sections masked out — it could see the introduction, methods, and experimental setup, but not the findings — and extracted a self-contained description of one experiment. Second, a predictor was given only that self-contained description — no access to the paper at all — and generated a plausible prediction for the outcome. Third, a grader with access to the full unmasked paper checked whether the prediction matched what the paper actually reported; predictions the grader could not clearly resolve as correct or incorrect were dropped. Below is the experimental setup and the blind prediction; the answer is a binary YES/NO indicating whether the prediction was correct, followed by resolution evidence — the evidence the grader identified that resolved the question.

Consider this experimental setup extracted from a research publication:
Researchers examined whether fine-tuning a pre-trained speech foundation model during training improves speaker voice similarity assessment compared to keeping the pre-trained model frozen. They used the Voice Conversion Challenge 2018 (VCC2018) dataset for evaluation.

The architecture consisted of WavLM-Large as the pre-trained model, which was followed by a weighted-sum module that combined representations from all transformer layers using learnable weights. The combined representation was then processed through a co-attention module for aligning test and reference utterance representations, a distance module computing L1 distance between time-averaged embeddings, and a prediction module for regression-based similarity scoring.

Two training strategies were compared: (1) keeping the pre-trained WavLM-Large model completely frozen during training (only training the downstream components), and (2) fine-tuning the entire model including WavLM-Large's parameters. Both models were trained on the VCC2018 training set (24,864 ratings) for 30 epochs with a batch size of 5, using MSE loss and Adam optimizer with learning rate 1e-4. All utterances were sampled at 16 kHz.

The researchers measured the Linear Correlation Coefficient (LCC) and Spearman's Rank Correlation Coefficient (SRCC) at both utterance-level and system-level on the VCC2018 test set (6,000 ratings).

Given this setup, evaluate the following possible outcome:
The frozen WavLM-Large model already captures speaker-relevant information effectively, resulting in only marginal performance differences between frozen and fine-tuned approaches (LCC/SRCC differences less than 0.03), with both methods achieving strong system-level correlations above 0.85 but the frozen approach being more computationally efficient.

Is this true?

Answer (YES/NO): NO